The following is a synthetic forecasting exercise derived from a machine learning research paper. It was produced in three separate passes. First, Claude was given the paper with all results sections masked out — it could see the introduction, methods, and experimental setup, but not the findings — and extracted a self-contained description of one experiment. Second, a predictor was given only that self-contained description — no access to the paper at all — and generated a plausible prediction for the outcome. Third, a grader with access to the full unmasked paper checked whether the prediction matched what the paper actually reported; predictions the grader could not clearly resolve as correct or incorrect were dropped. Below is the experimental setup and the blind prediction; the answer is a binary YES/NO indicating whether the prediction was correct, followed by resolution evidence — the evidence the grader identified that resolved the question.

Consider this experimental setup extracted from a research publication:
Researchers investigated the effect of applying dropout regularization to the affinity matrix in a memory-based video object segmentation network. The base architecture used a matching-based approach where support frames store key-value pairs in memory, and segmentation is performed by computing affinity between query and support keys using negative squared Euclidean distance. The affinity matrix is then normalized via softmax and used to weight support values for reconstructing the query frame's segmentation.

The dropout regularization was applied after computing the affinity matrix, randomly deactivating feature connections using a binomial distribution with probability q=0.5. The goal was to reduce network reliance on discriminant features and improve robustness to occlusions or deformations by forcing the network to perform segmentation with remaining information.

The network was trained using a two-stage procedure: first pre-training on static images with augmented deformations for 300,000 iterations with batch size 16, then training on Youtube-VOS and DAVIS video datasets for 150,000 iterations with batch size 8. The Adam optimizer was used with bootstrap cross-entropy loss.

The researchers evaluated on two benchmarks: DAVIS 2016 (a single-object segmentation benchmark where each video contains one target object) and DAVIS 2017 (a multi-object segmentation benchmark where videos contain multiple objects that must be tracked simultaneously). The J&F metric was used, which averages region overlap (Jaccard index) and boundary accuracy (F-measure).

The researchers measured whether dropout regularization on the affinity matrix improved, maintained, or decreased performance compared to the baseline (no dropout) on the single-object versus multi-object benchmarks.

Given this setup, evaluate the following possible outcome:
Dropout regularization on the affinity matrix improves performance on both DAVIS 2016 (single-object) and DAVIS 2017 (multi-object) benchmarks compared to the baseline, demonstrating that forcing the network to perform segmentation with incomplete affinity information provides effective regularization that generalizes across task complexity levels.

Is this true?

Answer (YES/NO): NO